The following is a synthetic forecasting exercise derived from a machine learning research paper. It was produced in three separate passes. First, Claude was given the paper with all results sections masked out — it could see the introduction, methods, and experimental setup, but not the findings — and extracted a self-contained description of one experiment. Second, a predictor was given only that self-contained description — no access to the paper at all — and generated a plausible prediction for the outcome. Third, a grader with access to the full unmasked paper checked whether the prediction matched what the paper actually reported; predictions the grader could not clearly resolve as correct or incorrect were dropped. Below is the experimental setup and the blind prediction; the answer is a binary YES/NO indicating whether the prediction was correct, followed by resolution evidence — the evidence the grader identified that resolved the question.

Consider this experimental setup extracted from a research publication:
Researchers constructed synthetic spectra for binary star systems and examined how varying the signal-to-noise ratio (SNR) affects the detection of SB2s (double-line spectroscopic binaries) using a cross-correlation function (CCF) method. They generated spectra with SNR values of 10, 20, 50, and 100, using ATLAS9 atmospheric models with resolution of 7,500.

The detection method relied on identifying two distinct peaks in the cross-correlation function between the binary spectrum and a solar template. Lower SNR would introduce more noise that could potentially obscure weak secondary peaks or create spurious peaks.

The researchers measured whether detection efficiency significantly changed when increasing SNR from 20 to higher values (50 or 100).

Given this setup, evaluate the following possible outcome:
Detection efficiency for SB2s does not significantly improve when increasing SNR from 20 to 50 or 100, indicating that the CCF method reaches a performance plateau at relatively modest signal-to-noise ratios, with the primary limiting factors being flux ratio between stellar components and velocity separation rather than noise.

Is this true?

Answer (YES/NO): YES